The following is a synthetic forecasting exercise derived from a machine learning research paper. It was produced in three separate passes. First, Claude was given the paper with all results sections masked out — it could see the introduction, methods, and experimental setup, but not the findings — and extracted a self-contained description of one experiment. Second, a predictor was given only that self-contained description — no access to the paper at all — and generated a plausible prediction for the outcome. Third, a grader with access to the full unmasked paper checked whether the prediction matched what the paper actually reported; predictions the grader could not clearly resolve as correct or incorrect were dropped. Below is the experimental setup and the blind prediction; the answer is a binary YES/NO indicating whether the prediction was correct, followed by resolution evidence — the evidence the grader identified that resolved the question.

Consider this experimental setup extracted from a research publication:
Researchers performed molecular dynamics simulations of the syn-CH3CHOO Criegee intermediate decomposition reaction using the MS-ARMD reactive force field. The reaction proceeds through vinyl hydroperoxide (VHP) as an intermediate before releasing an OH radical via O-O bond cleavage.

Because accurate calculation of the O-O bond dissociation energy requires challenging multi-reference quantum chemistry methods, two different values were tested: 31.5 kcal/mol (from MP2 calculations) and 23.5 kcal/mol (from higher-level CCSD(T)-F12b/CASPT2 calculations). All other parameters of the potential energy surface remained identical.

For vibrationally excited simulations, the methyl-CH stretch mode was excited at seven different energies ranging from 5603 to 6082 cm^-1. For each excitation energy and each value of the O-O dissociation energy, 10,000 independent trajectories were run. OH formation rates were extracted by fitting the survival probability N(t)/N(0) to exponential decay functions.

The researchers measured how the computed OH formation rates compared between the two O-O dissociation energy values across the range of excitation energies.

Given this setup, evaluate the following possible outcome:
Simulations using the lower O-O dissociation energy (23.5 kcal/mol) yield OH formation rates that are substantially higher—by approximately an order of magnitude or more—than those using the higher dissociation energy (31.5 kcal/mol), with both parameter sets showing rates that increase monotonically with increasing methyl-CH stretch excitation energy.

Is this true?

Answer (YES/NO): YES